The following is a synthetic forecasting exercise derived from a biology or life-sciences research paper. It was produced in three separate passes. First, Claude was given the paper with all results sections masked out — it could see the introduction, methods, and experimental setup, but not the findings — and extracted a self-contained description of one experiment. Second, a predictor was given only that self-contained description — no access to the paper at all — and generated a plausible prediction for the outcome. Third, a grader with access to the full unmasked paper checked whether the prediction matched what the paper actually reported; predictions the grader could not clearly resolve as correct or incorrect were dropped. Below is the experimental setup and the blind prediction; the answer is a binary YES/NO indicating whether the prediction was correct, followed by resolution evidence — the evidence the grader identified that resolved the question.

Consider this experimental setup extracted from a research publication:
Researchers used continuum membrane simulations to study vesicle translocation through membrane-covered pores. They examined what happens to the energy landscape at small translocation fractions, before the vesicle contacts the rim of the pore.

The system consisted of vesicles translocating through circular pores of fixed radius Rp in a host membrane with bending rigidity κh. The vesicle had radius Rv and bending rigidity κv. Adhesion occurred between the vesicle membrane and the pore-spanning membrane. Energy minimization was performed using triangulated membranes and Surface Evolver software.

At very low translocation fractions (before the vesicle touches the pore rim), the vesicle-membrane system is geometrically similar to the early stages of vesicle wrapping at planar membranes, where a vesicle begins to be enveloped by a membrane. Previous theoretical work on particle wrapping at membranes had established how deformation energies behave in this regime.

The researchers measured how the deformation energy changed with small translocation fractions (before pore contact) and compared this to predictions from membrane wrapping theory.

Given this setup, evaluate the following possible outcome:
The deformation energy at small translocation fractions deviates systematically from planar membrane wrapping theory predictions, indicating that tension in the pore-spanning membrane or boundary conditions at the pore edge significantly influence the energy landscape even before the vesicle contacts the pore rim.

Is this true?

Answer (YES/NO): NO